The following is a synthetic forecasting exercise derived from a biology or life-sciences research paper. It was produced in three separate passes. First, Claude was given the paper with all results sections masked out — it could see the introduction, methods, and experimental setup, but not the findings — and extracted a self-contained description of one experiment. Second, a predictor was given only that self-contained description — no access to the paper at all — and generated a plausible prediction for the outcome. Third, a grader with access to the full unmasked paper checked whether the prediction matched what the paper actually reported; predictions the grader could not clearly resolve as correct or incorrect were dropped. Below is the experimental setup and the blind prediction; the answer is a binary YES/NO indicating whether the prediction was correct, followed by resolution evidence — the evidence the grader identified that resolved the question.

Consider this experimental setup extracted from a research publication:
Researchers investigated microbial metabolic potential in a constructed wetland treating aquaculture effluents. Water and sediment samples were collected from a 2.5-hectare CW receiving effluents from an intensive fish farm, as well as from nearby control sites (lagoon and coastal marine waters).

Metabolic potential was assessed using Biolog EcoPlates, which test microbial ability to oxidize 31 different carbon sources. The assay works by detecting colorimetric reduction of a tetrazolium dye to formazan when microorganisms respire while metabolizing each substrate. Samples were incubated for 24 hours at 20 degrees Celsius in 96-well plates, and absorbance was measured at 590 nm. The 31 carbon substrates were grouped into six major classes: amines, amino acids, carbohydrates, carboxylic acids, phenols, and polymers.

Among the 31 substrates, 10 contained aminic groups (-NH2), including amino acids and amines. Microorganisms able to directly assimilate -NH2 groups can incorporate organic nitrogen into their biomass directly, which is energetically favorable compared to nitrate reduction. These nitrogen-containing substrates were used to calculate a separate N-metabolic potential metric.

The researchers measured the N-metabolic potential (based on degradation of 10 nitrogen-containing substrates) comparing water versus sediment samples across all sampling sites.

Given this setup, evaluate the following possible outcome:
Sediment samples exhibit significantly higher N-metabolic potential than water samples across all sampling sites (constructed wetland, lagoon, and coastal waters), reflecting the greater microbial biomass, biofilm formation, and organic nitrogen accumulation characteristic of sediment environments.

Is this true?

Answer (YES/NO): NO